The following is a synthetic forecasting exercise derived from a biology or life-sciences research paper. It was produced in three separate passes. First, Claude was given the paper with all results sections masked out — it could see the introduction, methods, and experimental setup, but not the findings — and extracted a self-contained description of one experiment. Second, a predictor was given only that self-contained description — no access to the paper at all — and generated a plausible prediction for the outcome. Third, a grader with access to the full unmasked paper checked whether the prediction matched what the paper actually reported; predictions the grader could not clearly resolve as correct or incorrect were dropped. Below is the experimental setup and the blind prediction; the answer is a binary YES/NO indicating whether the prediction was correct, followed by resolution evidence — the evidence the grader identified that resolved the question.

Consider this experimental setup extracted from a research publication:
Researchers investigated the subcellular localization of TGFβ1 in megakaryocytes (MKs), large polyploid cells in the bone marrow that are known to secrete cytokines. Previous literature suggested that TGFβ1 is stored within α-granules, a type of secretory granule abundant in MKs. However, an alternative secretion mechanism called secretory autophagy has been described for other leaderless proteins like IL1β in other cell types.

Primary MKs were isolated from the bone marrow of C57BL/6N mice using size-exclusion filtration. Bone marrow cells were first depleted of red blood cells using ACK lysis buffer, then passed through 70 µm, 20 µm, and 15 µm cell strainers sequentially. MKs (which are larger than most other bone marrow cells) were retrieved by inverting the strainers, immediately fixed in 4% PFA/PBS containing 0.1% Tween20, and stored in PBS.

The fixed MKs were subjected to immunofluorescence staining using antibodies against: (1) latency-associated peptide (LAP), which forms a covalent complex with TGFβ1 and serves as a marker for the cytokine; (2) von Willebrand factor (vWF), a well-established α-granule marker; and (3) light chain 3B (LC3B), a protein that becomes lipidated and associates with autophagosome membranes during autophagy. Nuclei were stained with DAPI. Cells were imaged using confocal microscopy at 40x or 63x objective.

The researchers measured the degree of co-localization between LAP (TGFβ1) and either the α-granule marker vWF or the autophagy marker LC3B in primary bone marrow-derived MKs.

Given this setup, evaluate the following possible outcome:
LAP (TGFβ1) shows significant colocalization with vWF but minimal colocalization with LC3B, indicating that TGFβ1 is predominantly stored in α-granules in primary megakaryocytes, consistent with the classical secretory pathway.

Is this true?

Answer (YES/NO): NO